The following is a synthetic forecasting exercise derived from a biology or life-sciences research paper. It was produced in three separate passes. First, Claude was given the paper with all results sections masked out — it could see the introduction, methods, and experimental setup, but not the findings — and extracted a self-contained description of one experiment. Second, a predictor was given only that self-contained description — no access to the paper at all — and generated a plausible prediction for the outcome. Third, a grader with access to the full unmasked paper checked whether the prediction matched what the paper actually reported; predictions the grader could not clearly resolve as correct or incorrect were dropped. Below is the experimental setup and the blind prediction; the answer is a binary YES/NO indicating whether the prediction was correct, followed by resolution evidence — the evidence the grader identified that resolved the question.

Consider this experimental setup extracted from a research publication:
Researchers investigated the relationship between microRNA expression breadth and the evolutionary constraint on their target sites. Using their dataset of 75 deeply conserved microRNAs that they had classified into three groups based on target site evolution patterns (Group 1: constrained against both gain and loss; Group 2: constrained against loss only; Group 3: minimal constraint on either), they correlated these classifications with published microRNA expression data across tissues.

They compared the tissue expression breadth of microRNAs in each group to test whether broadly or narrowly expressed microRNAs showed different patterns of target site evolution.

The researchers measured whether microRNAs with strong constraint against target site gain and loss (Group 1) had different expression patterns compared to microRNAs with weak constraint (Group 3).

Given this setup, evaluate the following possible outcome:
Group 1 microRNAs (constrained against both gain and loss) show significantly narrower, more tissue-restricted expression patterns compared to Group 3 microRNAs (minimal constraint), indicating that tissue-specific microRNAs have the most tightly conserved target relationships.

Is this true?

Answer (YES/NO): NO